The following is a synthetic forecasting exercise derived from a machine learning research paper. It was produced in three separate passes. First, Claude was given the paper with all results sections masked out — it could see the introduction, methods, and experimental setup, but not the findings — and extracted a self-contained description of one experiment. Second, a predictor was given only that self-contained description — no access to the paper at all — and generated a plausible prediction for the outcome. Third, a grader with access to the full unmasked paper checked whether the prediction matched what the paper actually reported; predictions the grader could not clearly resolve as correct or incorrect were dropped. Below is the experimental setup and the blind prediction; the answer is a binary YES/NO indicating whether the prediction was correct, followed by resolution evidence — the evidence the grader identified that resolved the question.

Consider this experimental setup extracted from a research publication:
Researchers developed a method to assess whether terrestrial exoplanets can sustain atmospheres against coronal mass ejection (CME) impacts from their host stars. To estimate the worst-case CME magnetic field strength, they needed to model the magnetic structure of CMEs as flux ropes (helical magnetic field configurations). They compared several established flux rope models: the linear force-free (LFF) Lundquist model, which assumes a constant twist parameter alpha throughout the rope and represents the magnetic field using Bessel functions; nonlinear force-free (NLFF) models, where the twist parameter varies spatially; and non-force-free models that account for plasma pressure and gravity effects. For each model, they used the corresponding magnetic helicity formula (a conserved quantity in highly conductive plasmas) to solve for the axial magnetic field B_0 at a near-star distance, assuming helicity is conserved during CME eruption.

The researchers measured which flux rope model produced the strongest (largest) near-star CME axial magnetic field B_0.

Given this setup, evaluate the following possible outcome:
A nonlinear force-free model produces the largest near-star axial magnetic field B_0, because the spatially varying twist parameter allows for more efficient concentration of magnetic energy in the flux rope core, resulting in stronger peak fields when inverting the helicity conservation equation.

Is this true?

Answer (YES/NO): NO